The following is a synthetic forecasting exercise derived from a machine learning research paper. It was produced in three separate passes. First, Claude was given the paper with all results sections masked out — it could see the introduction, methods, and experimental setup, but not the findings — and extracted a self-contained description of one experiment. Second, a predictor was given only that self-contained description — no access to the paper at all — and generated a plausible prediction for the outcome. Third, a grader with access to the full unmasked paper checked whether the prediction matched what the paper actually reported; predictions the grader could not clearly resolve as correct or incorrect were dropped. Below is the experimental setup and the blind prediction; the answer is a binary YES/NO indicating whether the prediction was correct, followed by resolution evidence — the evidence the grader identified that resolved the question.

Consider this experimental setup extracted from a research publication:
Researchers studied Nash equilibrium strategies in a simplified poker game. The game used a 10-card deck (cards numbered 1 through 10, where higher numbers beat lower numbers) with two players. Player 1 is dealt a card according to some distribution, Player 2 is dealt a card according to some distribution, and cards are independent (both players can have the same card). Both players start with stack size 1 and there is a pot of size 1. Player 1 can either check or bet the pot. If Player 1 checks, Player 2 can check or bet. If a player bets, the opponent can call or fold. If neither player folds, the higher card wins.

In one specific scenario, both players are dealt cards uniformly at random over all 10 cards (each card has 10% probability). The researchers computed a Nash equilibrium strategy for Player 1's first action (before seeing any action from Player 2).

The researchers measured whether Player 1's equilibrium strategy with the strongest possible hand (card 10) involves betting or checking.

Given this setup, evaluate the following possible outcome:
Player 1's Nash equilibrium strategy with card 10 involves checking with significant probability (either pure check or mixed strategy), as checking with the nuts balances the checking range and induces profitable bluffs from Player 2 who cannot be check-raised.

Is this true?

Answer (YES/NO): YES